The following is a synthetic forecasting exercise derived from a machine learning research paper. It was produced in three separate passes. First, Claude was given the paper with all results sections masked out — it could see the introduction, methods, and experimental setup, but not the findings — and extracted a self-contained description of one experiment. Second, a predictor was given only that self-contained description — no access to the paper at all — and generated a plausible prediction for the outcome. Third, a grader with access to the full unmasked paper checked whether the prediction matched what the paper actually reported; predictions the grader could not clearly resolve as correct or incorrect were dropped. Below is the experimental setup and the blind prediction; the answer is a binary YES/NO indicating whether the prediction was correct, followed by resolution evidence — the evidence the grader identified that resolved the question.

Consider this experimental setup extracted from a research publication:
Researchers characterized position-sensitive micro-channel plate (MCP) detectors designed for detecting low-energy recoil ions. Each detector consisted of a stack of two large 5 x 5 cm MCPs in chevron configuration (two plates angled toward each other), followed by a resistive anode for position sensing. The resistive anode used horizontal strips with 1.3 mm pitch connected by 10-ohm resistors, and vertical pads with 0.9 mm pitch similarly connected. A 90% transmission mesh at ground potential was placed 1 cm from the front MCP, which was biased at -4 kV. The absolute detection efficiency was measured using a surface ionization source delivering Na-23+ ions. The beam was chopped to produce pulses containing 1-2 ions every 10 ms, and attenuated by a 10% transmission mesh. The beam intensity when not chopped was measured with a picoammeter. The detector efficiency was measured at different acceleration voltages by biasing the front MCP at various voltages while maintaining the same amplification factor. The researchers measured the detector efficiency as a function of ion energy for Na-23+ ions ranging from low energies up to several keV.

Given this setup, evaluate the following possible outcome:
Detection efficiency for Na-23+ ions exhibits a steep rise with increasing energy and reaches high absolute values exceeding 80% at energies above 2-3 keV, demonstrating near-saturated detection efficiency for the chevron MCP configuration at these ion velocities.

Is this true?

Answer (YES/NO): NO